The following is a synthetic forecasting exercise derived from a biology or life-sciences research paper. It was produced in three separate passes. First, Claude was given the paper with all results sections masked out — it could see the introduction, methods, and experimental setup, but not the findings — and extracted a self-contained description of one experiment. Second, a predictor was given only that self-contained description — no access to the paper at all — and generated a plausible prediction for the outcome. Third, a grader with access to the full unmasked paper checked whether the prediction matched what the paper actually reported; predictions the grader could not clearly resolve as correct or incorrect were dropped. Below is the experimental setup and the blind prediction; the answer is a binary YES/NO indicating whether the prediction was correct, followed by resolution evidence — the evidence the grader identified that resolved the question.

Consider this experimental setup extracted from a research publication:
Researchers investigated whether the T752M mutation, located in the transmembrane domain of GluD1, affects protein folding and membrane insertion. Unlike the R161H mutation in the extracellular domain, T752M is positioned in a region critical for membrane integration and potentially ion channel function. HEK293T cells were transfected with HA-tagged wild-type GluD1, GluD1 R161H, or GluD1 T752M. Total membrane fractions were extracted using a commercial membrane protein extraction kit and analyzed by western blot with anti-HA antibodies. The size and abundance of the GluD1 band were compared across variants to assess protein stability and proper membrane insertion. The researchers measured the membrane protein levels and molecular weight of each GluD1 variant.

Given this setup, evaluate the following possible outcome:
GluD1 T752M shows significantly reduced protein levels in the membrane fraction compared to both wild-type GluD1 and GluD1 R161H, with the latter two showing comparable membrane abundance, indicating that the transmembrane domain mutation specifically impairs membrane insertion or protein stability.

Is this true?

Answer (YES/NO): NO